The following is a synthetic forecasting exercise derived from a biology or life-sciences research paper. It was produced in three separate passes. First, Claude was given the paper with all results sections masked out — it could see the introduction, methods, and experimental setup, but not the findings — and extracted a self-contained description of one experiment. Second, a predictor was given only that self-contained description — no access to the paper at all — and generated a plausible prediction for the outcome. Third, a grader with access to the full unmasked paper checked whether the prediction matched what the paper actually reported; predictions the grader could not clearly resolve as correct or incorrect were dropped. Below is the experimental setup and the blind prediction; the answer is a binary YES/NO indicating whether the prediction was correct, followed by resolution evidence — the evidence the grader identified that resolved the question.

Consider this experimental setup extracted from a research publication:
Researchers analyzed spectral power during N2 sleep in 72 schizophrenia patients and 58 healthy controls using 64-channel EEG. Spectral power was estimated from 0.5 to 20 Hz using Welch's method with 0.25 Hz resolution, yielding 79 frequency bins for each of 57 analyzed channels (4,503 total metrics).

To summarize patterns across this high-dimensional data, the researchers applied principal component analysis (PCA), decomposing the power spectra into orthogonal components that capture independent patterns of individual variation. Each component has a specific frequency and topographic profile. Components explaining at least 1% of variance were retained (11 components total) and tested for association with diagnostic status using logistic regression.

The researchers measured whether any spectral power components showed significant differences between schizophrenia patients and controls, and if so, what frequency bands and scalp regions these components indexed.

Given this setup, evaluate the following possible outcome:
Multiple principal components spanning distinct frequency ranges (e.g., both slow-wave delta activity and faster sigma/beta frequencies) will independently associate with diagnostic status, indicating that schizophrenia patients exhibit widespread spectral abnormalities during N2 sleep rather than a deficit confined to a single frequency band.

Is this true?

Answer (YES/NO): NO